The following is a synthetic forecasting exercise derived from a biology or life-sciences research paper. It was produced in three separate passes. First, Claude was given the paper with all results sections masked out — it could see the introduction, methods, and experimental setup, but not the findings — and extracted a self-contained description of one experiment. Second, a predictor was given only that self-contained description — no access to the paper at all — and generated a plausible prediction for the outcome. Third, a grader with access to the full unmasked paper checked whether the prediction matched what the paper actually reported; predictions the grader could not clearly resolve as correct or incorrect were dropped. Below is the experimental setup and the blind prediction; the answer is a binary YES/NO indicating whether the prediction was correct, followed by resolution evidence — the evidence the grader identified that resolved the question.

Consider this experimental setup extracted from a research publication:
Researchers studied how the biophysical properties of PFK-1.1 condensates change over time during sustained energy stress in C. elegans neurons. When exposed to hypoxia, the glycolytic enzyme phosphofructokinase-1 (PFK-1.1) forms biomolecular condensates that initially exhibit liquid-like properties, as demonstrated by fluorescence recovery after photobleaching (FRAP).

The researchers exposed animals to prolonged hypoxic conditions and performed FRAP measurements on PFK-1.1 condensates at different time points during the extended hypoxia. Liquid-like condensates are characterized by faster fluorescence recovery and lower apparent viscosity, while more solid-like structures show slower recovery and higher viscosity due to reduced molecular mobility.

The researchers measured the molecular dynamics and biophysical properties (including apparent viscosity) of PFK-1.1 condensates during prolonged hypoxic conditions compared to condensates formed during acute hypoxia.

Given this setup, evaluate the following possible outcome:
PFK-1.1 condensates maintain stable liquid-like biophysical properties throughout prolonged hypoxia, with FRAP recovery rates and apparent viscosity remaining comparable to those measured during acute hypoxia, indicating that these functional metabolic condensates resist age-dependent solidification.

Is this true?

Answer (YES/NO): NO